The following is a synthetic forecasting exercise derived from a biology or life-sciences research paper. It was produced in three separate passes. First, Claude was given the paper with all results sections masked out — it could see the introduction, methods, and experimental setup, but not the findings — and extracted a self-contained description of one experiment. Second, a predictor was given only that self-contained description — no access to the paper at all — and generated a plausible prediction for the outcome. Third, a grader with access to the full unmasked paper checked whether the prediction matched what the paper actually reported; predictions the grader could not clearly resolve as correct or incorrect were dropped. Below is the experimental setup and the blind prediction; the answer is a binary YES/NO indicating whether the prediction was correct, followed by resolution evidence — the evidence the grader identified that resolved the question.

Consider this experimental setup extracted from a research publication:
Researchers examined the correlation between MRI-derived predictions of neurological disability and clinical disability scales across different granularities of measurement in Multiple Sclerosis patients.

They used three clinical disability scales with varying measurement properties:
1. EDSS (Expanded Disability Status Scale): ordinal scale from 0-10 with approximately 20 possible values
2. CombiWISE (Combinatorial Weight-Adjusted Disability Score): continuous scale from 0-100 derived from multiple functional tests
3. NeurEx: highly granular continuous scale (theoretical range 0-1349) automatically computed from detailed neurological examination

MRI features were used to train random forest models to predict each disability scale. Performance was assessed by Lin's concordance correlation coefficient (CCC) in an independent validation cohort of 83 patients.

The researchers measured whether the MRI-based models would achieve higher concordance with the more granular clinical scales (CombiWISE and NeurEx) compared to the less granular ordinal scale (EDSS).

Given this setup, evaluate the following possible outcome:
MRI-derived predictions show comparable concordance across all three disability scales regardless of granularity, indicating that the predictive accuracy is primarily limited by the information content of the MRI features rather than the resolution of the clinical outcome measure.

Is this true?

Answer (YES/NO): NO